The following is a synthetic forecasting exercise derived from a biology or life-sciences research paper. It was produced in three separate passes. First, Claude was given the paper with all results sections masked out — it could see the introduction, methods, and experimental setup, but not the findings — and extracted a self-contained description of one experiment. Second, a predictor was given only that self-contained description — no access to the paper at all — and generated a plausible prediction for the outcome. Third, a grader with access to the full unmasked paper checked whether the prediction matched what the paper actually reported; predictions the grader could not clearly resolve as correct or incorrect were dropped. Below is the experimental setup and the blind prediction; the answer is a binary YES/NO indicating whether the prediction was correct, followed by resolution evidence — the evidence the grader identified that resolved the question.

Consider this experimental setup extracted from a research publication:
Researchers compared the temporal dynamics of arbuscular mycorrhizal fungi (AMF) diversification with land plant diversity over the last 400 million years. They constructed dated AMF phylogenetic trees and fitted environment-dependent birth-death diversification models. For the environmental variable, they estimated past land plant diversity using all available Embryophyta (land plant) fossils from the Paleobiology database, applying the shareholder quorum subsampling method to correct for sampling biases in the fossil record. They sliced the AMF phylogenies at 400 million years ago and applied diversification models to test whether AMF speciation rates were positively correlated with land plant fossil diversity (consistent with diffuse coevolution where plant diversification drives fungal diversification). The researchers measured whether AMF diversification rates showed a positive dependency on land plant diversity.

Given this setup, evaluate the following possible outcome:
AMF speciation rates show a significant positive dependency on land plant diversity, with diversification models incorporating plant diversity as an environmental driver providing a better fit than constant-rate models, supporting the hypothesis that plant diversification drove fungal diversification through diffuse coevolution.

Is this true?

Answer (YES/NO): NO